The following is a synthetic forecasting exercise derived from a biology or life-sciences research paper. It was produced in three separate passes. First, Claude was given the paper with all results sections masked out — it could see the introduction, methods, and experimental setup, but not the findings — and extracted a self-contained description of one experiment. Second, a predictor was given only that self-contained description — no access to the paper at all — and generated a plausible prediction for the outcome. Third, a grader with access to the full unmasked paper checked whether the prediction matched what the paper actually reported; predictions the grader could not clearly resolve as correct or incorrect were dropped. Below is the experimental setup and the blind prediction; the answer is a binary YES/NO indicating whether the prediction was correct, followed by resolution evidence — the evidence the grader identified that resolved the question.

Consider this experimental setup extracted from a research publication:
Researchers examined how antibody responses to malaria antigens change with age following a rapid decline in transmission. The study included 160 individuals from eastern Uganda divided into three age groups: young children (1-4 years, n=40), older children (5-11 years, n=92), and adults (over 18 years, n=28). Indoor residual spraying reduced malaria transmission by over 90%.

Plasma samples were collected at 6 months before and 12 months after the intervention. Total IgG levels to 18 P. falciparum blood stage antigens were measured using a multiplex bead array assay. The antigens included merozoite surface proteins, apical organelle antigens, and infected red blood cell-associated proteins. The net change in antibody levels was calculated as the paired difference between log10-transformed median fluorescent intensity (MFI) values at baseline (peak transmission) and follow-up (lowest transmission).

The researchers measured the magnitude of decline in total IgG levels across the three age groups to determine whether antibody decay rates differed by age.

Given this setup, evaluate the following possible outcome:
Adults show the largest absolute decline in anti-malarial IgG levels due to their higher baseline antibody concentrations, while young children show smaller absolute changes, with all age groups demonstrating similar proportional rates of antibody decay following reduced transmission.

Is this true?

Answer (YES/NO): NO